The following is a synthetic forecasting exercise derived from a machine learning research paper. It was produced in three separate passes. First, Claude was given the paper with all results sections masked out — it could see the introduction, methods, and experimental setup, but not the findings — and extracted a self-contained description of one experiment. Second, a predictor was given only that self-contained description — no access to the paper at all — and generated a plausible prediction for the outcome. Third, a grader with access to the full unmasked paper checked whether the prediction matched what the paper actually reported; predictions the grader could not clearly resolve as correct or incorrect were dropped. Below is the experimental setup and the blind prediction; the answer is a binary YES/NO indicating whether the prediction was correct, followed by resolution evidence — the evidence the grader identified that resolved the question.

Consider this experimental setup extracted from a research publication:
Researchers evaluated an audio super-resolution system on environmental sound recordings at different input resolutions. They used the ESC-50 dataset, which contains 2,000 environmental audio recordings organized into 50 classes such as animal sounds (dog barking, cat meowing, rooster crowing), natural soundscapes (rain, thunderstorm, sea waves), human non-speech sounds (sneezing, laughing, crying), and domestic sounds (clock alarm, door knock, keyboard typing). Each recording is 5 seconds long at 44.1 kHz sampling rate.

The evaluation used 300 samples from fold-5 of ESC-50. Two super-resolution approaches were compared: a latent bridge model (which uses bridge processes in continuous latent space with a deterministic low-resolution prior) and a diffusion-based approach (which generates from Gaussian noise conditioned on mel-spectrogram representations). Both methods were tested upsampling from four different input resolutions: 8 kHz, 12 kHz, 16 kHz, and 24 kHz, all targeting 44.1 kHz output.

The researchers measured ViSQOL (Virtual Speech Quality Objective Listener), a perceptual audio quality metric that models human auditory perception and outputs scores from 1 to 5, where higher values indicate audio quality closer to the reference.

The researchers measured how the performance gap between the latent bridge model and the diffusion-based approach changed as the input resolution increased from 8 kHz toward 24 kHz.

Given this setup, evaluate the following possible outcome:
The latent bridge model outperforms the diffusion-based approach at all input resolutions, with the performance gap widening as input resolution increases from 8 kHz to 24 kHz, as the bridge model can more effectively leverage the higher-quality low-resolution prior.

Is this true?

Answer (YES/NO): NO